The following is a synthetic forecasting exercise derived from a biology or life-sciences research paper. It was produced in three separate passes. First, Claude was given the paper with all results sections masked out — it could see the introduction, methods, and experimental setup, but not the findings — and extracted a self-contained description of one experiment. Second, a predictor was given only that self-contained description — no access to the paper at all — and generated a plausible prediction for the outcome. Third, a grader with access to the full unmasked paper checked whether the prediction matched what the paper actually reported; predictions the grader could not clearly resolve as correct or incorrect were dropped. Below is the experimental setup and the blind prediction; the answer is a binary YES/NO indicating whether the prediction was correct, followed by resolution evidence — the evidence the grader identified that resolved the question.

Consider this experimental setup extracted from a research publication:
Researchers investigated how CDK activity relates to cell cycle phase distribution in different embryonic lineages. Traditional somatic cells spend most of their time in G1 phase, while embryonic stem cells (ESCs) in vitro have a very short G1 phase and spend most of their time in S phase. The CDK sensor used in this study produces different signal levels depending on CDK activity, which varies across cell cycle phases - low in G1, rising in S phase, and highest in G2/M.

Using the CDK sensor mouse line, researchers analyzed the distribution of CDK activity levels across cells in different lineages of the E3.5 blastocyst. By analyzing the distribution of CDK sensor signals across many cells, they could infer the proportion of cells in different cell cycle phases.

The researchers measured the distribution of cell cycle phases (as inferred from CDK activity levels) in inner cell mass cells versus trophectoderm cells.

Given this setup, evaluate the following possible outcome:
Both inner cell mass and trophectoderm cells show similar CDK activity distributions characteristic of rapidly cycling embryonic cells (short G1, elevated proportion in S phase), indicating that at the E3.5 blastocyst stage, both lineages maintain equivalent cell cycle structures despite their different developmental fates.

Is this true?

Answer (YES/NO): YES